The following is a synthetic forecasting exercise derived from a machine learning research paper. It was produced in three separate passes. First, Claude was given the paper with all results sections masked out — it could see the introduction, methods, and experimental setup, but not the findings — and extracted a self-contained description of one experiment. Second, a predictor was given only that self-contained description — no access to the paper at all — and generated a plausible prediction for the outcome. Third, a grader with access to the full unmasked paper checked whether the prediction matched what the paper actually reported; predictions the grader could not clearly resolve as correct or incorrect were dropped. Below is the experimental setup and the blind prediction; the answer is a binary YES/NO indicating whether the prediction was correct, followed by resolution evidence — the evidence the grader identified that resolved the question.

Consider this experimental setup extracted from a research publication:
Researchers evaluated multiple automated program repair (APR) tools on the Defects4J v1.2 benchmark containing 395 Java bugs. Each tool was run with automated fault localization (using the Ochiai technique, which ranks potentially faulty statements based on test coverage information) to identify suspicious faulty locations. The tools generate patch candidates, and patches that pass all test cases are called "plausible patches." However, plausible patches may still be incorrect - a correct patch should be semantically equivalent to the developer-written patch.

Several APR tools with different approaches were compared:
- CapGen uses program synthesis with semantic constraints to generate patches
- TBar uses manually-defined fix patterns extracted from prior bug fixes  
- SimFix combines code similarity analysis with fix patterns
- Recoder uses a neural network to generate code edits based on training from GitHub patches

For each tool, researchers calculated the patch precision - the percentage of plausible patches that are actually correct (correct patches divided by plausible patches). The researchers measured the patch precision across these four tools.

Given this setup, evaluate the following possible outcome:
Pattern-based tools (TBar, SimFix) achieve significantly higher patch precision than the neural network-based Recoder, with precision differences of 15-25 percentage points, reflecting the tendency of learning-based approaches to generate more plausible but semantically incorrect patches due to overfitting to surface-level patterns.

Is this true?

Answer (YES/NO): NO